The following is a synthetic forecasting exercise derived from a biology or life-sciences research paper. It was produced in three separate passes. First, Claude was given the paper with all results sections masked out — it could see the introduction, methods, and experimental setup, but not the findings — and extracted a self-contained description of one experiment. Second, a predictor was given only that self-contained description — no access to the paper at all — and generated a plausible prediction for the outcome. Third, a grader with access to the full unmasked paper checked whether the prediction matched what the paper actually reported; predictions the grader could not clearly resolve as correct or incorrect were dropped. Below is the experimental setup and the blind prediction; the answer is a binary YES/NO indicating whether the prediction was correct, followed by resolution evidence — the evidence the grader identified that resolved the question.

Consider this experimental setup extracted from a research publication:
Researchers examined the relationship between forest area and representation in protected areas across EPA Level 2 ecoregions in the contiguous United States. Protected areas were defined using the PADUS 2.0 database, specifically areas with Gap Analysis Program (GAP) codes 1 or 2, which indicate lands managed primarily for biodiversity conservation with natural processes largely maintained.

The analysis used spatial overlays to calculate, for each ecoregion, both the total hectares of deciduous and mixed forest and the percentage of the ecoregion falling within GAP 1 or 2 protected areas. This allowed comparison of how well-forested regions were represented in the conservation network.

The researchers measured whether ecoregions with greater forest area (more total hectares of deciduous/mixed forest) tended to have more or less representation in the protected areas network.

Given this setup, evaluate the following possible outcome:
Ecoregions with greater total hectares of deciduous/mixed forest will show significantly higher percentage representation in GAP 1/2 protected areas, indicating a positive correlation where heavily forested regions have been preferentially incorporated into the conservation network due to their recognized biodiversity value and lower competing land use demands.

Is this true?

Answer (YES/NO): NO